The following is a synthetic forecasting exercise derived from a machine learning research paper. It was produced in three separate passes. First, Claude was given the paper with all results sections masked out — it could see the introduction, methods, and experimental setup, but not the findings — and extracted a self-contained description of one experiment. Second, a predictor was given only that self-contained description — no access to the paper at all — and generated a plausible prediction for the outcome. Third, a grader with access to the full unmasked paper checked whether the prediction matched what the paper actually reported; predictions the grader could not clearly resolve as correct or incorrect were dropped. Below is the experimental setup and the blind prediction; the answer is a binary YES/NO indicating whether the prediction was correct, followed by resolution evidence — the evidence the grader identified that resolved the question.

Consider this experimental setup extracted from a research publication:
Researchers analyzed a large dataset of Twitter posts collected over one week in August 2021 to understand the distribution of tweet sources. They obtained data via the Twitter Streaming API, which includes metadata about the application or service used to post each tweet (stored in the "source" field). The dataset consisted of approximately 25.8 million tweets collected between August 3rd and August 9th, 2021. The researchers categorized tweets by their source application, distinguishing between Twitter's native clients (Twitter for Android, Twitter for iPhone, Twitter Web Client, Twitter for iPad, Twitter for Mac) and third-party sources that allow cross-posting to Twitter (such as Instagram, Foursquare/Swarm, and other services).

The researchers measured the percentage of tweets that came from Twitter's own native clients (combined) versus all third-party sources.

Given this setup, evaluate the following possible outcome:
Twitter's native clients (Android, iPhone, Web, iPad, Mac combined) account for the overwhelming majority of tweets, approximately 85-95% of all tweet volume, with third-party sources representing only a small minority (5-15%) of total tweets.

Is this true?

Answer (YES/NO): YES